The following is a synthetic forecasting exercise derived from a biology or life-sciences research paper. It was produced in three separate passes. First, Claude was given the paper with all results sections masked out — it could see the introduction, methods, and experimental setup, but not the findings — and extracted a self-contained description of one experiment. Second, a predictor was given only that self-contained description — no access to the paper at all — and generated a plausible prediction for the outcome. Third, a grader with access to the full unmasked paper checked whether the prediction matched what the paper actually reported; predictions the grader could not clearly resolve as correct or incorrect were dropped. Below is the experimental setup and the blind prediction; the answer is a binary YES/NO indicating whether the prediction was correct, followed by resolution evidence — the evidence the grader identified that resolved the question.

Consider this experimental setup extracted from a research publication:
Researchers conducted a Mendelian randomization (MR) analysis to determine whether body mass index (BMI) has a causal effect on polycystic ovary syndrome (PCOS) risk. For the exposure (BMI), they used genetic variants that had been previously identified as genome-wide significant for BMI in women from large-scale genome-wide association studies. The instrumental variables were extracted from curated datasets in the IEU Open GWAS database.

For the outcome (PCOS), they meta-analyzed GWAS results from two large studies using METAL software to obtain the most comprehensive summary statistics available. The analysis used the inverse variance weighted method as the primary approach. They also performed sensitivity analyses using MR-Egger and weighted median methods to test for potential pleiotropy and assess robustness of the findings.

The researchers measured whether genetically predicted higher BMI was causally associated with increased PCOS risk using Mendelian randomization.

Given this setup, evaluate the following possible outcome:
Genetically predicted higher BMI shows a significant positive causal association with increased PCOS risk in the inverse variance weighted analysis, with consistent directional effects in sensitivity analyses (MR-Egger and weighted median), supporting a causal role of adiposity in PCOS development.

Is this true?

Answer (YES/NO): YES